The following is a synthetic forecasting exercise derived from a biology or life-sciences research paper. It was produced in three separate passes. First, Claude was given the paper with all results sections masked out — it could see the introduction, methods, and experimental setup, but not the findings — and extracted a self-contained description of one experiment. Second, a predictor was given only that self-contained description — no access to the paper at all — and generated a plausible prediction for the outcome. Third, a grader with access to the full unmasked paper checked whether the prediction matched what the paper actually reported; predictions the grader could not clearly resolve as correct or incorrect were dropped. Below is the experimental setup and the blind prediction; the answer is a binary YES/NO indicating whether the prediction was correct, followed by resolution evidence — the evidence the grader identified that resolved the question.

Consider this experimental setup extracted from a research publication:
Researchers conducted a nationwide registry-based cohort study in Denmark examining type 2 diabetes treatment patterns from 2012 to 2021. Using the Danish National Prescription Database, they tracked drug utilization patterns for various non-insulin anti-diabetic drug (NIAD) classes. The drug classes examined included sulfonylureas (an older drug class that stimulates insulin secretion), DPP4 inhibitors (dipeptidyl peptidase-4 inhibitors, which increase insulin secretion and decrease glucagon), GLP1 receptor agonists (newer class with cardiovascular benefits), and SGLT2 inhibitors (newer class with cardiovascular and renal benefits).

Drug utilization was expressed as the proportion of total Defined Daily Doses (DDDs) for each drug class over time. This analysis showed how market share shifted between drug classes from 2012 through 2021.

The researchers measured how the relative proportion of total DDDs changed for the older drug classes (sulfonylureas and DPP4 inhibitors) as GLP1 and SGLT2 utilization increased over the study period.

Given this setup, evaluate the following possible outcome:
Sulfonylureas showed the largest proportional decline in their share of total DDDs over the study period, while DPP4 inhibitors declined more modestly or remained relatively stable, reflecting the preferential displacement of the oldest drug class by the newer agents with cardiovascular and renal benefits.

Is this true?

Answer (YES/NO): NO